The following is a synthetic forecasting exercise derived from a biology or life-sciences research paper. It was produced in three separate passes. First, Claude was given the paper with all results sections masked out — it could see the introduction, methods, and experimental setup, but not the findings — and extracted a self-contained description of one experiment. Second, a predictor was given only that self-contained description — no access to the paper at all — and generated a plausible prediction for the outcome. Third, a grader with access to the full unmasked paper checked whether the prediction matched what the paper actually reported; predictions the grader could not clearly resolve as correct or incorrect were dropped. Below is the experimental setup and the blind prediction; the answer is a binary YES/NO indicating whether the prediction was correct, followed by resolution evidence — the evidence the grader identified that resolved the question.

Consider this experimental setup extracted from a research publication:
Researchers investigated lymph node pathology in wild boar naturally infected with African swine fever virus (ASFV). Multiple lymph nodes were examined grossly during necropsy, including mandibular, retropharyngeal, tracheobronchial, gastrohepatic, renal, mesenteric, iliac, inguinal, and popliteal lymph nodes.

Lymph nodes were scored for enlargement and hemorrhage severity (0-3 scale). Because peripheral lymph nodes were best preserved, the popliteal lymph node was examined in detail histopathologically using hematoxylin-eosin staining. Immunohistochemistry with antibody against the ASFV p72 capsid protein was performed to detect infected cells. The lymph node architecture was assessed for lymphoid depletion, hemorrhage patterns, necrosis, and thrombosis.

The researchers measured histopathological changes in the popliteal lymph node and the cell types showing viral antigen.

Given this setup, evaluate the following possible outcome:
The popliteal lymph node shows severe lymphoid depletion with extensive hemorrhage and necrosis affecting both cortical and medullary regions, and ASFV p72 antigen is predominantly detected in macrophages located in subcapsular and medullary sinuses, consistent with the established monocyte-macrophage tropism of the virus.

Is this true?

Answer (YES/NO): NO